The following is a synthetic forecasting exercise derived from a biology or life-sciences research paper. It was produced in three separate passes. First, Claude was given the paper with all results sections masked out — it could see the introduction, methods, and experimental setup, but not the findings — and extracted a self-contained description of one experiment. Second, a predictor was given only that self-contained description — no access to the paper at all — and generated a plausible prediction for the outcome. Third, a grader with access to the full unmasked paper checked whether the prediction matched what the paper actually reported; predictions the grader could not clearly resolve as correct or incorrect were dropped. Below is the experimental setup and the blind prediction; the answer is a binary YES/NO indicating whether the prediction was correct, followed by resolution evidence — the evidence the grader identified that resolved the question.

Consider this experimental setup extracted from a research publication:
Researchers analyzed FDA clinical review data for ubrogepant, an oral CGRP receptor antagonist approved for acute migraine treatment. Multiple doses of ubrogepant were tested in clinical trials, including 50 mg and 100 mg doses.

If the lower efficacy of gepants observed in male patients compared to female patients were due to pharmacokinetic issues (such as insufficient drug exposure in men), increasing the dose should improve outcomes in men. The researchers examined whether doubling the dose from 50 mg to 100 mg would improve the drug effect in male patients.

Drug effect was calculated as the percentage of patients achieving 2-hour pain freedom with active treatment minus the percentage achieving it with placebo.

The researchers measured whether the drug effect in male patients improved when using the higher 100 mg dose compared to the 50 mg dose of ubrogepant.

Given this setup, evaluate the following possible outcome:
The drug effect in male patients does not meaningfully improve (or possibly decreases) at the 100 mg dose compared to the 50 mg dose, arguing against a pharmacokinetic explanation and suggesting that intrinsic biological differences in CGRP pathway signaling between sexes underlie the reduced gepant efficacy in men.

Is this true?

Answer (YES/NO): YES